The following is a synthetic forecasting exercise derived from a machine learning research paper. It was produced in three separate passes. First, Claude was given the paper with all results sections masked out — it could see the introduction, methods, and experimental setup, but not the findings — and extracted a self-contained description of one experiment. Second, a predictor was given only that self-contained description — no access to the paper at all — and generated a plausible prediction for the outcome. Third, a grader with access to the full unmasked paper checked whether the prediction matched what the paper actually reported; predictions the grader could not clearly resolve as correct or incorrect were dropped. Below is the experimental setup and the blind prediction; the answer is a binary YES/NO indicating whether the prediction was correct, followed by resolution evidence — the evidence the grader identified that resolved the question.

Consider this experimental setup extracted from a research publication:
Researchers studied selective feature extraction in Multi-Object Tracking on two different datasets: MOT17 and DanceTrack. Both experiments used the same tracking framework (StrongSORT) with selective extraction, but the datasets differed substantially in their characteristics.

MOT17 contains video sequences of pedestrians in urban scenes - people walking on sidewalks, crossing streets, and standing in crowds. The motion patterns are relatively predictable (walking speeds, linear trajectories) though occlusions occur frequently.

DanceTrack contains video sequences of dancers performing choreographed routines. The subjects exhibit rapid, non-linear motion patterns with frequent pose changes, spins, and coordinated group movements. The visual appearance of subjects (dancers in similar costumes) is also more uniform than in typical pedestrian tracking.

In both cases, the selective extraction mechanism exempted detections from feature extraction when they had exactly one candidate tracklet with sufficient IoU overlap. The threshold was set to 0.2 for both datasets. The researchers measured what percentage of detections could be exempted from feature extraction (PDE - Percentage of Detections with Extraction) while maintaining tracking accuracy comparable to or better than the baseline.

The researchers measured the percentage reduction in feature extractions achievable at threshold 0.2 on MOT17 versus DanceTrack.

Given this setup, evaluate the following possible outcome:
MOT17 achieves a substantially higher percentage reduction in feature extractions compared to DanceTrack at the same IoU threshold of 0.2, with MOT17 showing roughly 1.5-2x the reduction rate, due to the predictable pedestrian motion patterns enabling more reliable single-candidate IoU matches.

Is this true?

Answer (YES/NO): NO